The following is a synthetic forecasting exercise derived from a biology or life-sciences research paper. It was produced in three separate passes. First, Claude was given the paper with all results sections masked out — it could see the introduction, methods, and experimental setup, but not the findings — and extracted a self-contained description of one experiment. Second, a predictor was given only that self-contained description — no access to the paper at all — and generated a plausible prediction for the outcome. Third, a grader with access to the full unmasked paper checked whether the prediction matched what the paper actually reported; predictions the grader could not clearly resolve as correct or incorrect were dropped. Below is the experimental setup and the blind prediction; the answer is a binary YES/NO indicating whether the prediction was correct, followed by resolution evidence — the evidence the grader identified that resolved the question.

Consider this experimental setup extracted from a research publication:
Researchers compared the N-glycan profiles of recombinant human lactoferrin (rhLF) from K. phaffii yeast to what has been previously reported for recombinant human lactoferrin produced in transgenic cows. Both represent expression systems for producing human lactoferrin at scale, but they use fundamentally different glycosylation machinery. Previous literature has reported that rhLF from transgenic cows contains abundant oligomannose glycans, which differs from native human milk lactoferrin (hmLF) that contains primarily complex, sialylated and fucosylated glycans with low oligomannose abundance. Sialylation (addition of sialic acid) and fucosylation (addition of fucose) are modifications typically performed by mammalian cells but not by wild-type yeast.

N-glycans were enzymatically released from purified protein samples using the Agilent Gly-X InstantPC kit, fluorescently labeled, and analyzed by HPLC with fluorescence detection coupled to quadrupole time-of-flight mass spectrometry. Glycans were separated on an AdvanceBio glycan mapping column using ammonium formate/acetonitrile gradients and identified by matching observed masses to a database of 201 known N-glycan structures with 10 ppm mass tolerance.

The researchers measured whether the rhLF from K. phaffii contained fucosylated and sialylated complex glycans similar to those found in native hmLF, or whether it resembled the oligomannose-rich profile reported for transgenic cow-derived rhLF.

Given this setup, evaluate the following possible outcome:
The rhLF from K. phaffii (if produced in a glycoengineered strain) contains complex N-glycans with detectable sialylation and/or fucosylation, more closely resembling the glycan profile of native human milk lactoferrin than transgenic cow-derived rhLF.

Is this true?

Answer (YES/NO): NO